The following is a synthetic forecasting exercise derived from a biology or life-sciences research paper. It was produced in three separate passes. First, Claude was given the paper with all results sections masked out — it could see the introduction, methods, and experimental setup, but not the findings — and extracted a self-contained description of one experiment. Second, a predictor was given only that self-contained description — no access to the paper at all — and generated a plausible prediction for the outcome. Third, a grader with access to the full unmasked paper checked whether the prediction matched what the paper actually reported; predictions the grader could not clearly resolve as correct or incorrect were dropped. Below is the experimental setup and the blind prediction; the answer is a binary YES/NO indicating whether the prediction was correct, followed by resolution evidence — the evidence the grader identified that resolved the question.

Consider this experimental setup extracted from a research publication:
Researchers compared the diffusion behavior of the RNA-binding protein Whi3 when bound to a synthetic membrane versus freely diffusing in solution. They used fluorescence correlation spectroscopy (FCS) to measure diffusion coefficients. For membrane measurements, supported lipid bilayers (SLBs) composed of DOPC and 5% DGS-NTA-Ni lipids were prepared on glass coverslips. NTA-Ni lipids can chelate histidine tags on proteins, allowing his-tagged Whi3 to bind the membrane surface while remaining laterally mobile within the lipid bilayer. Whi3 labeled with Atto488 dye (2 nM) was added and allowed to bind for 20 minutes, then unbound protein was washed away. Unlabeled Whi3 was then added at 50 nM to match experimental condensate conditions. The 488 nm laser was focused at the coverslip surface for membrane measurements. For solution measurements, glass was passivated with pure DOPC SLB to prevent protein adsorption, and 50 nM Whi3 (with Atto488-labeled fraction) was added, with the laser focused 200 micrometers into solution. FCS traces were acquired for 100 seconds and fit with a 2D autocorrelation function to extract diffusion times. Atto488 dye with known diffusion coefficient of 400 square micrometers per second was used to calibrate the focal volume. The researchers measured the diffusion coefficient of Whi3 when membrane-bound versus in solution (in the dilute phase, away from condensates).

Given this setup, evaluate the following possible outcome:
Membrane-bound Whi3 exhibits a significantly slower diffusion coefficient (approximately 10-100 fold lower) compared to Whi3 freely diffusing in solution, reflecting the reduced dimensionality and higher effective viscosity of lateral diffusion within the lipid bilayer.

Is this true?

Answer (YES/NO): NO